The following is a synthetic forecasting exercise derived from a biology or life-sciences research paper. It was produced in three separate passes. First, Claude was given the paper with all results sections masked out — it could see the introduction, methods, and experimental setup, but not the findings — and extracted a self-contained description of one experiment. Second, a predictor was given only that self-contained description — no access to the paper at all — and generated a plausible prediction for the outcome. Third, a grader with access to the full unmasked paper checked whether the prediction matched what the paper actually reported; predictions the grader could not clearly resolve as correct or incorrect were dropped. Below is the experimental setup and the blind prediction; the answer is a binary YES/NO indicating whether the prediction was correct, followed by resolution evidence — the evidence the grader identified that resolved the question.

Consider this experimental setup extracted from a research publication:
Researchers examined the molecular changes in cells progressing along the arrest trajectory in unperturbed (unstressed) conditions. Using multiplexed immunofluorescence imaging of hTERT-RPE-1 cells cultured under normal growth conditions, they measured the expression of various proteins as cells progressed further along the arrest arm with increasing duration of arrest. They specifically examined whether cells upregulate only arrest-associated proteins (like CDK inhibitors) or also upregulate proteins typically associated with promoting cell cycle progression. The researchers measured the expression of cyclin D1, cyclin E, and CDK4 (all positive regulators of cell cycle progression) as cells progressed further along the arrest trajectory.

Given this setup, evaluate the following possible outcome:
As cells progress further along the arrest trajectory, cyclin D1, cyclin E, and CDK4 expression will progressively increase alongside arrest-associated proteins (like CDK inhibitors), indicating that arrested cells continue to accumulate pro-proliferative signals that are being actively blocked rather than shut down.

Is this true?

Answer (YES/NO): YES